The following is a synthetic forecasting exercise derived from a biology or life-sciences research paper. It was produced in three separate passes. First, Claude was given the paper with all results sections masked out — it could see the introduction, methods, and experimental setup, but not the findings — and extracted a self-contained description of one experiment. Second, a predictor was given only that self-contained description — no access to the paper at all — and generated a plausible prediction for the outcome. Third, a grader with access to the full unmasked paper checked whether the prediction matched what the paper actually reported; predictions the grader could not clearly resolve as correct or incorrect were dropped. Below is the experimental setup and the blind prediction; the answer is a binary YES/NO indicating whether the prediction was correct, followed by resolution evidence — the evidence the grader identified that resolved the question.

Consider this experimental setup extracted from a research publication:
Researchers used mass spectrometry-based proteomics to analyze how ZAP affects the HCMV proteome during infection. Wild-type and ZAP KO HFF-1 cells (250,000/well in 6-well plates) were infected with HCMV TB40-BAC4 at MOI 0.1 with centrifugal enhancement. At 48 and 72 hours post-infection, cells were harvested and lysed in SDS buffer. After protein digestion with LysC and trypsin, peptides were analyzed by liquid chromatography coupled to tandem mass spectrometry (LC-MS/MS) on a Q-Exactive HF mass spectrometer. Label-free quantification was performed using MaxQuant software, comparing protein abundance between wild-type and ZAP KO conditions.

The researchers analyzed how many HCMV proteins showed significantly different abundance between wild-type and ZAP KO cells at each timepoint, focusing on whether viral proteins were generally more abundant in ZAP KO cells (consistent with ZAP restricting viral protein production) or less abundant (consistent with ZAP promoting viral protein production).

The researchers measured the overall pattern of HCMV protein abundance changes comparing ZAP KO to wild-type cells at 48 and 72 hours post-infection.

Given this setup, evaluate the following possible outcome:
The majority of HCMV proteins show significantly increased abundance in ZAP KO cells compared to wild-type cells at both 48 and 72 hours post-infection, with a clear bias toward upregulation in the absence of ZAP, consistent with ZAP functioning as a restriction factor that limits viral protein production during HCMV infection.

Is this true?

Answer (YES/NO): YES